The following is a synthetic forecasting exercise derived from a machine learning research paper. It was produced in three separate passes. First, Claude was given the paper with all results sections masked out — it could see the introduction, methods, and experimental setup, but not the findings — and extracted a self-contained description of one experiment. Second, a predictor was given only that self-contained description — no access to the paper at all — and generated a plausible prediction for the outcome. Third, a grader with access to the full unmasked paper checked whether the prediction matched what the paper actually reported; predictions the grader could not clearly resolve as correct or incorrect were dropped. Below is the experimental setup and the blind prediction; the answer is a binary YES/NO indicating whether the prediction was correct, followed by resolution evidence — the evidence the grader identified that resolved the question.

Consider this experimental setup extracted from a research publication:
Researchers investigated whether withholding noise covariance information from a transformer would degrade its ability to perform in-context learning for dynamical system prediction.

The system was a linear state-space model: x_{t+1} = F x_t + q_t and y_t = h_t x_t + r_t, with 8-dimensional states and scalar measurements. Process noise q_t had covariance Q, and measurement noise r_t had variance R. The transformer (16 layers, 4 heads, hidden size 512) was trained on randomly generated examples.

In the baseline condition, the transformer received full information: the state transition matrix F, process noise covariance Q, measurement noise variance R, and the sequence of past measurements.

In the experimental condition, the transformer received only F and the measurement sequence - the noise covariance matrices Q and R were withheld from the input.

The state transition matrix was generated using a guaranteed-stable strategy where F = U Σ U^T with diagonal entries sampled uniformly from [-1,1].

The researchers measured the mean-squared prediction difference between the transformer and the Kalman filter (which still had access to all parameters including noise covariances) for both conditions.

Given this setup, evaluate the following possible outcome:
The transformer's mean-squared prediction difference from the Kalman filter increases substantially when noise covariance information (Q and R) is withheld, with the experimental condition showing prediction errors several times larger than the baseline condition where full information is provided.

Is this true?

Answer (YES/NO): NO